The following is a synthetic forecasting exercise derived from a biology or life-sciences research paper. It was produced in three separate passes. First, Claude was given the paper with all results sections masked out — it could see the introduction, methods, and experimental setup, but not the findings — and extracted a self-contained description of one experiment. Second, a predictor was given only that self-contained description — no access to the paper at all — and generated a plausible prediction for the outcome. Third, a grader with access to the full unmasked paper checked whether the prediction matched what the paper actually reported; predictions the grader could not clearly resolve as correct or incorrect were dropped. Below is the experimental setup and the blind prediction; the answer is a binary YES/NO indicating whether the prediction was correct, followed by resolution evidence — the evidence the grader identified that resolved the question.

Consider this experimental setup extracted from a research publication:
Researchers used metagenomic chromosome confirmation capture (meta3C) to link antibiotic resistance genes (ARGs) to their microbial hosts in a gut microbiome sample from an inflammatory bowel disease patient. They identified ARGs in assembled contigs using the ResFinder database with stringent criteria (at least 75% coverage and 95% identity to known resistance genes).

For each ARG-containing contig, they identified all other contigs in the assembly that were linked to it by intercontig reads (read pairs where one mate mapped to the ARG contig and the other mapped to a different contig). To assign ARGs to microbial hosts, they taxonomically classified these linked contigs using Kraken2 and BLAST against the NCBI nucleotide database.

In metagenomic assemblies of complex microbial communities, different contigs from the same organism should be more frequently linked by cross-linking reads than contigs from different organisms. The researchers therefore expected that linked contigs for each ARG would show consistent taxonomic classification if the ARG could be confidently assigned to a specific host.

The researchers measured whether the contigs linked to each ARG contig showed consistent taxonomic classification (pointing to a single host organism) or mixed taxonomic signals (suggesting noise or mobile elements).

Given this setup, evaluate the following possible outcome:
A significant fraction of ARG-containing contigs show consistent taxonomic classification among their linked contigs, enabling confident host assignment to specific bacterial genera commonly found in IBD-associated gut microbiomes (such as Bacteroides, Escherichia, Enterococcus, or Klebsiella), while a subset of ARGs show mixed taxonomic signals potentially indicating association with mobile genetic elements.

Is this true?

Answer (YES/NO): YES